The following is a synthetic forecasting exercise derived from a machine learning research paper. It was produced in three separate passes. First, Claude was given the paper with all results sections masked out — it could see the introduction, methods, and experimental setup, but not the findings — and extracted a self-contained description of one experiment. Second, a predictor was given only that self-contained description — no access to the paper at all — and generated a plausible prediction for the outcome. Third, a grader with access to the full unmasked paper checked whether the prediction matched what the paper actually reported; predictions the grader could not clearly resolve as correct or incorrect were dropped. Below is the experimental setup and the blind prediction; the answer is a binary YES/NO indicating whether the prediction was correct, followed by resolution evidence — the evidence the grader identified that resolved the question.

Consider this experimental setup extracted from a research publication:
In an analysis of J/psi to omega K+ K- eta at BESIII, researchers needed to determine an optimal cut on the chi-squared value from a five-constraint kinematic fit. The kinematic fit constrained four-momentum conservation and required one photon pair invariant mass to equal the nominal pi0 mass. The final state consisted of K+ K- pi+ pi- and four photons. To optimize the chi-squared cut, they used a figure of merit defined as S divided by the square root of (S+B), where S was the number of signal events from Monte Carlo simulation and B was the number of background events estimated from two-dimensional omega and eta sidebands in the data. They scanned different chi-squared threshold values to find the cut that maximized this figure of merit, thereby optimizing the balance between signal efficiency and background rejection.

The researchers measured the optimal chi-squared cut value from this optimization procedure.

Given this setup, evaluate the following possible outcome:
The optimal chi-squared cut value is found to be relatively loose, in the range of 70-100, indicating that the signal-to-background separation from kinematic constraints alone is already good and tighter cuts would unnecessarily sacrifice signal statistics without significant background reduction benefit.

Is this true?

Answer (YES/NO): YES